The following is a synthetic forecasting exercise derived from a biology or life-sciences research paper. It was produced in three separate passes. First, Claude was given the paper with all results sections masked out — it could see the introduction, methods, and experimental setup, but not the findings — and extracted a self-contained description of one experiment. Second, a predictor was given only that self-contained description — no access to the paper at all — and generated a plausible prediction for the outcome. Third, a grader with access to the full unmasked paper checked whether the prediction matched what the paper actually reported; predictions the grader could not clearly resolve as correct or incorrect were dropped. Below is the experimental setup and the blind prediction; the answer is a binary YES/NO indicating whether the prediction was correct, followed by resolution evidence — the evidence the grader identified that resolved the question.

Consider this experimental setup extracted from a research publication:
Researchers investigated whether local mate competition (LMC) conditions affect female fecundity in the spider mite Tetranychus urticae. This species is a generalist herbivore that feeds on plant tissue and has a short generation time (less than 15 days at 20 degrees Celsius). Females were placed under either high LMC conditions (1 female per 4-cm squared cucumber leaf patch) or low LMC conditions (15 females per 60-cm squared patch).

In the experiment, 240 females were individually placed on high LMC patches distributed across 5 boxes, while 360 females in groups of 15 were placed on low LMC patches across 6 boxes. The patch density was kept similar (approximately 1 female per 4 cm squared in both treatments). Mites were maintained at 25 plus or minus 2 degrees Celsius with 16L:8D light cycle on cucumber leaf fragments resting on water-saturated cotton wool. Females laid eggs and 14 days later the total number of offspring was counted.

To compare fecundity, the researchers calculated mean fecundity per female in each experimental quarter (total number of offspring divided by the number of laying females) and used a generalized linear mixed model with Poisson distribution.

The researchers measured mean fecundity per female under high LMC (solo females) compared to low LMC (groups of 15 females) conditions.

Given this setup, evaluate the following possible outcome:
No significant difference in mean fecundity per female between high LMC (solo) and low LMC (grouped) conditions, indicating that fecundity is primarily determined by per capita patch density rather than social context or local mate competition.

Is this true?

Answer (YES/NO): YES